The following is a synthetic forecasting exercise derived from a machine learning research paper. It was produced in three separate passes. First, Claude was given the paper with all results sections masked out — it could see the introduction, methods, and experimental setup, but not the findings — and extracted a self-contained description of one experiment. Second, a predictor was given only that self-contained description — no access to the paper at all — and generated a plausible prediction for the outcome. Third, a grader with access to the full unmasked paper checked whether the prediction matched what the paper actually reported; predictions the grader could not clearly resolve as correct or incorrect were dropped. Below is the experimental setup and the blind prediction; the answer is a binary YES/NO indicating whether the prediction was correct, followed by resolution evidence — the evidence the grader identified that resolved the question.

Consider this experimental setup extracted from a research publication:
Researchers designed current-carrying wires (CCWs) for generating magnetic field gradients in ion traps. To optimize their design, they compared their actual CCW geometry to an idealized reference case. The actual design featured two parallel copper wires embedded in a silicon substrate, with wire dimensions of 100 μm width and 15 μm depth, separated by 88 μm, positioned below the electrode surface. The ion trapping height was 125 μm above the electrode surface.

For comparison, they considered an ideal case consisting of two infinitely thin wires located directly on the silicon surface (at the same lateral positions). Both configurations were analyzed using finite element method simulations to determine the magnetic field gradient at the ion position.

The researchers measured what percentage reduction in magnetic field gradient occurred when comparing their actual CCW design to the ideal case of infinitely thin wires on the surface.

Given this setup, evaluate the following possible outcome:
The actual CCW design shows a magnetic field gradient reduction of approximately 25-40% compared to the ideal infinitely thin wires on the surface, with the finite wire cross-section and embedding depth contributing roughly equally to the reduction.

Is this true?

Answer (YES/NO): NO